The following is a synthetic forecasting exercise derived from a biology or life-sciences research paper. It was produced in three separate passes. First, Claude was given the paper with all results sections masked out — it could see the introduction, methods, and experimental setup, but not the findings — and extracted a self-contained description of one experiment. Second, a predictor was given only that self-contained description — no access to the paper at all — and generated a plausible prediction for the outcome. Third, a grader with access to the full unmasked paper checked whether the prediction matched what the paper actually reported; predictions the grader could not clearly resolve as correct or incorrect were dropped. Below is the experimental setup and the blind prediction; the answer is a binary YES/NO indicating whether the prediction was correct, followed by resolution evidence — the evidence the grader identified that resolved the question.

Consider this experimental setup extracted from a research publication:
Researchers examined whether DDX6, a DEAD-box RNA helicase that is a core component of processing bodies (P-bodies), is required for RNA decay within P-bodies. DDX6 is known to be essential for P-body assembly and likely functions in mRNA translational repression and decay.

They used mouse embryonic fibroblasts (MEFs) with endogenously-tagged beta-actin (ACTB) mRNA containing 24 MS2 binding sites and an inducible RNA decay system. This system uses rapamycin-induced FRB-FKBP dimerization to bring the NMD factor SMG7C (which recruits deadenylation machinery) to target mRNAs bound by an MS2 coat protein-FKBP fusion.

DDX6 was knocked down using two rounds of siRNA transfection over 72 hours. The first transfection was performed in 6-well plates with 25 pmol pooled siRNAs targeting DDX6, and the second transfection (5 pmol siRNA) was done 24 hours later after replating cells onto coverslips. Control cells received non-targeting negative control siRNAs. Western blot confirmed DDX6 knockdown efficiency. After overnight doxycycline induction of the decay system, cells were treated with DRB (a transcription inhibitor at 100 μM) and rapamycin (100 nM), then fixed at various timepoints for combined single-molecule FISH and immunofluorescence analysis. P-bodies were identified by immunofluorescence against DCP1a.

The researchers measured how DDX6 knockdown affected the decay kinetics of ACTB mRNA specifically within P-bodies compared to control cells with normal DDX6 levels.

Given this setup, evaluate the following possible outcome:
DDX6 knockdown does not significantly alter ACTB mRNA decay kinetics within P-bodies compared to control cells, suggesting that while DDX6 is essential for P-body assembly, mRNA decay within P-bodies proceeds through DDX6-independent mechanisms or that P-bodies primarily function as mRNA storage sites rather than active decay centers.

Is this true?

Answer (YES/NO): NO